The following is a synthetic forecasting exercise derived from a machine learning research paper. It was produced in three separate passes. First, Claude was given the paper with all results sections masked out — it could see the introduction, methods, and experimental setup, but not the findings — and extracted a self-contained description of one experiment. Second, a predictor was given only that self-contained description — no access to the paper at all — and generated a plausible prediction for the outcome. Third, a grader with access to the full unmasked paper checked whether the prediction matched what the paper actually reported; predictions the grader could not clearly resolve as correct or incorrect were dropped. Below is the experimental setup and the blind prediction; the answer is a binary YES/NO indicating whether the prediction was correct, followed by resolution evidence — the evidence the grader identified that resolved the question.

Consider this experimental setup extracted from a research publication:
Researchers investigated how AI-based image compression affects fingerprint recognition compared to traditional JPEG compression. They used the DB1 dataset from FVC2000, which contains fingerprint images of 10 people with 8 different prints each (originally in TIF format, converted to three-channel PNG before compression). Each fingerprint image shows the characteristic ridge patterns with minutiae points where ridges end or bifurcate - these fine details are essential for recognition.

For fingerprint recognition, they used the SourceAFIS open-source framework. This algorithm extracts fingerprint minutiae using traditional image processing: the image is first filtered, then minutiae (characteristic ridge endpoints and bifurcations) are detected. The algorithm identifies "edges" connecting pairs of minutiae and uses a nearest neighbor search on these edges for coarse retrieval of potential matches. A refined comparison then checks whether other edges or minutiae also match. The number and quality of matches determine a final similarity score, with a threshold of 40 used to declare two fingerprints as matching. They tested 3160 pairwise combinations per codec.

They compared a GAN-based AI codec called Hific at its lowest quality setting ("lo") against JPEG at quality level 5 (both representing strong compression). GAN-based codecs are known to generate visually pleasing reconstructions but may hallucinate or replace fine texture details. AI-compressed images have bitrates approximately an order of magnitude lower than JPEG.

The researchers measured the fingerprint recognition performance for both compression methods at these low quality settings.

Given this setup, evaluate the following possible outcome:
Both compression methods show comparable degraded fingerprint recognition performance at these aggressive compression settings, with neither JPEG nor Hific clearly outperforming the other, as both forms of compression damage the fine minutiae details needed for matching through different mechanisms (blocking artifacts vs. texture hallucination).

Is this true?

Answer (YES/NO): NO